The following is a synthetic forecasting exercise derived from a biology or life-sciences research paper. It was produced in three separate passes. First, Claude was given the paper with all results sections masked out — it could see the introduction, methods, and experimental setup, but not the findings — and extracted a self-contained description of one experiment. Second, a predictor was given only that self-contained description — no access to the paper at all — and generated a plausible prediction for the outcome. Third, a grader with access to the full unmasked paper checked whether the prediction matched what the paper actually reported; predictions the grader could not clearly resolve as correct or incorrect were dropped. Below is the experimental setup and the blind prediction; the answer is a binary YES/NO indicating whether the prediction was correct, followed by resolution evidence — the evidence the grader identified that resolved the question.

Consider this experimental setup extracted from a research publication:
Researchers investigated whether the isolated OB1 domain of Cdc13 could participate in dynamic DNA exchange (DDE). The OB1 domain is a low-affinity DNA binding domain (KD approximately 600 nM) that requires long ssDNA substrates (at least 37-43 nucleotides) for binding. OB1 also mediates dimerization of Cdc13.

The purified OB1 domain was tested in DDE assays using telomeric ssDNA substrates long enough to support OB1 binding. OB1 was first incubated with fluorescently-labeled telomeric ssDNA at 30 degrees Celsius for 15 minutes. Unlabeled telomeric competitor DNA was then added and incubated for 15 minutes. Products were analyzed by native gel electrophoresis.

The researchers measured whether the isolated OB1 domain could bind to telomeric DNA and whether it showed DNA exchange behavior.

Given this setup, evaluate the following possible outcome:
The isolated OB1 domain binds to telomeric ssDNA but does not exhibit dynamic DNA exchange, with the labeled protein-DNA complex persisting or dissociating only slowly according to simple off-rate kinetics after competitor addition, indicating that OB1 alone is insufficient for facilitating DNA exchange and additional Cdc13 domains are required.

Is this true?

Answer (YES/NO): YES